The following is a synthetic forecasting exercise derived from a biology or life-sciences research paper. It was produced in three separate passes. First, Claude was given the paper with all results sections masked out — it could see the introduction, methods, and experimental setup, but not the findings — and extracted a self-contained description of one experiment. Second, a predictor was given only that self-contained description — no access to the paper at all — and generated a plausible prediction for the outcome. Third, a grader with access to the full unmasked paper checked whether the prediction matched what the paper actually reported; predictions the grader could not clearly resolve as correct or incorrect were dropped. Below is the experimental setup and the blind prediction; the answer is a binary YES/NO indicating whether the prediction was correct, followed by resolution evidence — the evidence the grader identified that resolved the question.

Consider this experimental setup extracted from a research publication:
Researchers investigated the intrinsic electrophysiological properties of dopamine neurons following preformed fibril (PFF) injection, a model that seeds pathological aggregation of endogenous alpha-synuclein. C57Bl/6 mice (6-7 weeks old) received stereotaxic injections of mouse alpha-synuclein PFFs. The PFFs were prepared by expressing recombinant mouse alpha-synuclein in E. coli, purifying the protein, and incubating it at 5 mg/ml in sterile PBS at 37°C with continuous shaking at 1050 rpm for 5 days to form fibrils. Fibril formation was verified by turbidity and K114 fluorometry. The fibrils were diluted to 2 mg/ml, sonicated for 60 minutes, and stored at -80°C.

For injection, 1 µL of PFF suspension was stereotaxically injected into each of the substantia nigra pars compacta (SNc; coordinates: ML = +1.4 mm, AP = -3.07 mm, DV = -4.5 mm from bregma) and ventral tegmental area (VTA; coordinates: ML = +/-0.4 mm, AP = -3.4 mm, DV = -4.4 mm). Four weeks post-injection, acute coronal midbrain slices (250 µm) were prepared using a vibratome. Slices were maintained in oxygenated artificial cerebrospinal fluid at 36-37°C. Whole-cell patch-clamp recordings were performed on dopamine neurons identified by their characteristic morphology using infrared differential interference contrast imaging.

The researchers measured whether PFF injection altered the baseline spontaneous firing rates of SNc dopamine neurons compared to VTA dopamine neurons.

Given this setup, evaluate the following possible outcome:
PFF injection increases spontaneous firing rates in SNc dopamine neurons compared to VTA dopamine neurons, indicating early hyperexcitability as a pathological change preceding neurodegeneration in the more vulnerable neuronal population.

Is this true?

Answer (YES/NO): NO